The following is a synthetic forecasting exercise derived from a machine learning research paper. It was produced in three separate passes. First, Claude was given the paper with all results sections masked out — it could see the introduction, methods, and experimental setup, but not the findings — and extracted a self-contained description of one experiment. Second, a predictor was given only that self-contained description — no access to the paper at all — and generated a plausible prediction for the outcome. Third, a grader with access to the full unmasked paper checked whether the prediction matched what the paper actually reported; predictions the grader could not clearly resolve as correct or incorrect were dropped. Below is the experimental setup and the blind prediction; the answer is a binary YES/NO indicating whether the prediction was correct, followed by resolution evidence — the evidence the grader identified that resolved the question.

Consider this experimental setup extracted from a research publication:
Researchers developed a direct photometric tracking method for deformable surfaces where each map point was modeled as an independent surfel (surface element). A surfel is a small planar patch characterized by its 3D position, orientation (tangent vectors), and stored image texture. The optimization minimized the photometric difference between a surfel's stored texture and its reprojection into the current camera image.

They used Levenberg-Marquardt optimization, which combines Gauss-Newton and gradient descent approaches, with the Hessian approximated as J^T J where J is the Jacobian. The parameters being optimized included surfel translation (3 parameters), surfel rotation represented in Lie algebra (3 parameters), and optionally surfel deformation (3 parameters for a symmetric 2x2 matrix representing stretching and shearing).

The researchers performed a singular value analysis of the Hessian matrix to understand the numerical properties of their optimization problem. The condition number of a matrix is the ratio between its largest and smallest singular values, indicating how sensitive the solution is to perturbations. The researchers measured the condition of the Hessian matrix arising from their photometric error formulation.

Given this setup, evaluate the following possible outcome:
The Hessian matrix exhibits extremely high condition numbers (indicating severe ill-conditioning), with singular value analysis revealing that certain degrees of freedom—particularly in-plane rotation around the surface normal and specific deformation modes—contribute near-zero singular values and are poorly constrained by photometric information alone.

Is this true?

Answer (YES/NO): NO